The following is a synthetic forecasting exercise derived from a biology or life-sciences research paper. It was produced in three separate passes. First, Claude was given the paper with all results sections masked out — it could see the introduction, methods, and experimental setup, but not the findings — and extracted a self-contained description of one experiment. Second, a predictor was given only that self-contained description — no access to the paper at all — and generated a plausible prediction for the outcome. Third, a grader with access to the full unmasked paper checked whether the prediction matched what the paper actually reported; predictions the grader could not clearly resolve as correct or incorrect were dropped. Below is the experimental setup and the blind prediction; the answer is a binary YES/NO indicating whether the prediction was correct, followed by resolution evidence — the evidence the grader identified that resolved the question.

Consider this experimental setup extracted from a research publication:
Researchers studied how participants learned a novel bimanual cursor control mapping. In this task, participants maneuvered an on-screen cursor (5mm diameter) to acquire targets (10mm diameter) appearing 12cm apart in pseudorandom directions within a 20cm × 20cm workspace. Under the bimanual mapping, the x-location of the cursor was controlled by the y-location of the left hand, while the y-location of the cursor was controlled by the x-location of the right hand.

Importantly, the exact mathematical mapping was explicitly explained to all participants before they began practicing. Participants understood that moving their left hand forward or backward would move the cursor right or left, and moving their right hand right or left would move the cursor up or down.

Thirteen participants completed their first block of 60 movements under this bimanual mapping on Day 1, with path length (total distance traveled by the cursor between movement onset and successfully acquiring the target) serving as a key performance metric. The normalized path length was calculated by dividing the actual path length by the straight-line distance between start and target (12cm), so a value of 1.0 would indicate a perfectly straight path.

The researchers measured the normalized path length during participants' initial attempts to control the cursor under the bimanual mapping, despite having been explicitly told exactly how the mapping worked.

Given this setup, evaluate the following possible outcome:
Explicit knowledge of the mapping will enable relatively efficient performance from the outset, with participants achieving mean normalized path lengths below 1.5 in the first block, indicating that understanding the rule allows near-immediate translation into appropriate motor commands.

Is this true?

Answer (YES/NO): NO